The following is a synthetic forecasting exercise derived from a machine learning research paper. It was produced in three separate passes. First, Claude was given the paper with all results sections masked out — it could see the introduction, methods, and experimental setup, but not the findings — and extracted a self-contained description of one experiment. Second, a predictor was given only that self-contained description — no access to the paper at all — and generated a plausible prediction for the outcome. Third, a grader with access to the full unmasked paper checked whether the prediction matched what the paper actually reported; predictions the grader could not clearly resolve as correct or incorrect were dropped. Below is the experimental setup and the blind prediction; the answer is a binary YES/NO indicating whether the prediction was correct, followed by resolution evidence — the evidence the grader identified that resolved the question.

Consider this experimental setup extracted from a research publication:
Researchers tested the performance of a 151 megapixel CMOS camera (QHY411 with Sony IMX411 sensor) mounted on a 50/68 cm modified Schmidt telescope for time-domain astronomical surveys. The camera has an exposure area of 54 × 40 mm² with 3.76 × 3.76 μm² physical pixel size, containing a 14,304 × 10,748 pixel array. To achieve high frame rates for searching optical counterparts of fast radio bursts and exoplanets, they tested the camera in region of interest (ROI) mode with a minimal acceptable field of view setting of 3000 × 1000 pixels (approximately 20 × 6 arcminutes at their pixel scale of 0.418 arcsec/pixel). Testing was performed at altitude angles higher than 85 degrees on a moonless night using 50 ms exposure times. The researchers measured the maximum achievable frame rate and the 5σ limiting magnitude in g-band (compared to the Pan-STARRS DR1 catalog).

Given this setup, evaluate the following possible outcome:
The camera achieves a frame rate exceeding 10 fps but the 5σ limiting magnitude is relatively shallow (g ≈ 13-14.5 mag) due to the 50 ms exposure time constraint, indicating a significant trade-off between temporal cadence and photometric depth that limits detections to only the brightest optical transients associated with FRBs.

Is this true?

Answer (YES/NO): NO